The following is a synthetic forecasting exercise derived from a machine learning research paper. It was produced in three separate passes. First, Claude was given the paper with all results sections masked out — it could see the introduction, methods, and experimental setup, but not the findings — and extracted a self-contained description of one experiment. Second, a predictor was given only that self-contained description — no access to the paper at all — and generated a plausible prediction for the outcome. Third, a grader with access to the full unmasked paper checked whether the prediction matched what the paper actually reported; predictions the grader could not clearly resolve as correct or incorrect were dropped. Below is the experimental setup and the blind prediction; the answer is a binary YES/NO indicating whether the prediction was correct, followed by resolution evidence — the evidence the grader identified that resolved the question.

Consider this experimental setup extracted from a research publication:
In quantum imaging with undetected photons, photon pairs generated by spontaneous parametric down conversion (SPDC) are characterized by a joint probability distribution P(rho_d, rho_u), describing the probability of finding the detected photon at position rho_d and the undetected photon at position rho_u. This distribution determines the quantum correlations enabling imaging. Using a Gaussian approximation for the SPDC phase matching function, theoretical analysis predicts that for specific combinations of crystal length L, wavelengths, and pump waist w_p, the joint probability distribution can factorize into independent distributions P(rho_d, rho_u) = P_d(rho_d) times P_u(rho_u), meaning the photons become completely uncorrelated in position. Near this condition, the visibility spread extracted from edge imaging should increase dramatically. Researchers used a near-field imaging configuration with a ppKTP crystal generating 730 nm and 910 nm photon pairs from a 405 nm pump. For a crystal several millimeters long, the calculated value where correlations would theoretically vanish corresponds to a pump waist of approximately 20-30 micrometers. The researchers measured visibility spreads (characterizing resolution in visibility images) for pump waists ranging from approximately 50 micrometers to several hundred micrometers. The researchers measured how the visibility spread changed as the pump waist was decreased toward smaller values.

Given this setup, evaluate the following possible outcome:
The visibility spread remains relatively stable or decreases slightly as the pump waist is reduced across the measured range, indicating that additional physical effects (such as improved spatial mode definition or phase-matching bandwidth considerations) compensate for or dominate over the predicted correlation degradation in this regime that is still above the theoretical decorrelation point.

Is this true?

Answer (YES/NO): NO